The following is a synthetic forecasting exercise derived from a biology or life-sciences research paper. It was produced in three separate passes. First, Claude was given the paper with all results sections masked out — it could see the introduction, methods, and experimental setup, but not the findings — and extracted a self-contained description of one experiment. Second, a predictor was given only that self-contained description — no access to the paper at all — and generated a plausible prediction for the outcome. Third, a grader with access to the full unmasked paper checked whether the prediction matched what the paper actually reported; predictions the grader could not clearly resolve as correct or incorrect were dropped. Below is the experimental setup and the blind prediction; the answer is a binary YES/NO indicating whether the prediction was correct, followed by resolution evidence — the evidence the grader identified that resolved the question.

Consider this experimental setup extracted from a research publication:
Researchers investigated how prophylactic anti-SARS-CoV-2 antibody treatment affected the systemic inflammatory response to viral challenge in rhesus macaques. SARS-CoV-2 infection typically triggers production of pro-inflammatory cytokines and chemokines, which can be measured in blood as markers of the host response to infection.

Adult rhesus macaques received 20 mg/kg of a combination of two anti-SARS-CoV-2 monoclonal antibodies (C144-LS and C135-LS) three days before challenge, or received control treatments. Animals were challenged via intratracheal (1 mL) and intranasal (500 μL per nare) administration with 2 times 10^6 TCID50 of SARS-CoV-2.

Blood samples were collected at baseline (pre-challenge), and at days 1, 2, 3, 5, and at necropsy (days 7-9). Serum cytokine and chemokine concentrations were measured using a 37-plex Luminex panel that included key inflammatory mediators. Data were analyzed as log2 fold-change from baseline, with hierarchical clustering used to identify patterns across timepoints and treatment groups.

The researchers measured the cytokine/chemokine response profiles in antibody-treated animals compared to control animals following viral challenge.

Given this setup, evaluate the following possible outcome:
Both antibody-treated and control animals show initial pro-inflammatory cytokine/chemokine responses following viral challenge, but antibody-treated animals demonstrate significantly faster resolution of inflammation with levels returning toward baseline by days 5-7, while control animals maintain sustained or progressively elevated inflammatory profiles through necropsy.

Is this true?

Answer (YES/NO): NO